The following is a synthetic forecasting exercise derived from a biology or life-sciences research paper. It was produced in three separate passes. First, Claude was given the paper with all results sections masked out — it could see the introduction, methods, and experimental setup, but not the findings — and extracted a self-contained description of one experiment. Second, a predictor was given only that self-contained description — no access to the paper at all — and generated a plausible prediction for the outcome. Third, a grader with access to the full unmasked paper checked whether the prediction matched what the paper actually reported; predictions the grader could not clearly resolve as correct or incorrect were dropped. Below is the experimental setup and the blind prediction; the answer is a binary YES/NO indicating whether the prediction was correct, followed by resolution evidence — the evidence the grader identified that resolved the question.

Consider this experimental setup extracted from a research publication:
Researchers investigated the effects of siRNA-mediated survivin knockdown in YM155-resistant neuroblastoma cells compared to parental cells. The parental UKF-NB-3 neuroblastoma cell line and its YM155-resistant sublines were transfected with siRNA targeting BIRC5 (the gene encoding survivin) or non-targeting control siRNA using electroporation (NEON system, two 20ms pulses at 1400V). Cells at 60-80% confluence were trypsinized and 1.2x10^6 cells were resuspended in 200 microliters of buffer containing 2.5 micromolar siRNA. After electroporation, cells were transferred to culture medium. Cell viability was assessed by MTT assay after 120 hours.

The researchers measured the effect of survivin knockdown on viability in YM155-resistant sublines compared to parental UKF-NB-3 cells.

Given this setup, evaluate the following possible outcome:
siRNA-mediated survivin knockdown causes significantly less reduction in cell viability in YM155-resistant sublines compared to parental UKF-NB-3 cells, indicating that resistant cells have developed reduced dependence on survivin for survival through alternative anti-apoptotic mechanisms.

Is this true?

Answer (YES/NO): YES